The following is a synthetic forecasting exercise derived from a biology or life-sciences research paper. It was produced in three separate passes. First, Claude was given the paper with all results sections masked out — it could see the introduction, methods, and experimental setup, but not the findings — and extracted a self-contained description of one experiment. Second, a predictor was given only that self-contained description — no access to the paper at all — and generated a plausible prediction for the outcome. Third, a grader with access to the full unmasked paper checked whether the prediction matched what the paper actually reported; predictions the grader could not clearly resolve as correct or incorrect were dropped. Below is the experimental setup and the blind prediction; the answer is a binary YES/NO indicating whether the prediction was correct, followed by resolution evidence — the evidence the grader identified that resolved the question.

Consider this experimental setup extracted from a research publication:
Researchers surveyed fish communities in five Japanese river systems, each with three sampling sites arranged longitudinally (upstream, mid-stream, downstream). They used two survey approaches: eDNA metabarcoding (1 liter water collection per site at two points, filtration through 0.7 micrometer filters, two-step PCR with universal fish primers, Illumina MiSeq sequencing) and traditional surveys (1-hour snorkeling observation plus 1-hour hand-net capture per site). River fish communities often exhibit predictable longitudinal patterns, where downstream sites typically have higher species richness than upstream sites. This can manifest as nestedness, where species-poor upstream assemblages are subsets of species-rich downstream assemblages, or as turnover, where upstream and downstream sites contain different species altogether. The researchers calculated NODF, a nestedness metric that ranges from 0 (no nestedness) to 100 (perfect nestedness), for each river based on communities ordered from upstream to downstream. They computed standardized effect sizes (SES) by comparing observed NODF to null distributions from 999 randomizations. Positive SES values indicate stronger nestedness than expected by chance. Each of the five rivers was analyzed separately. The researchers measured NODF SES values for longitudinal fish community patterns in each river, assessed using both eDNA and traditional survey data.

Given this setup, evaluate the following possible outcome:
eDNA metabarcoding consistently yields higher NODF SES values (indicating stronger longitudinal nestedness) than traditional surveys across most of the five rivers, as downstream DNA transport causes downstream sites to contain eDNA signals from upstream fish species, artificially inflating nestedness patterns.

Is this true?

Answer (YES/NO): NO